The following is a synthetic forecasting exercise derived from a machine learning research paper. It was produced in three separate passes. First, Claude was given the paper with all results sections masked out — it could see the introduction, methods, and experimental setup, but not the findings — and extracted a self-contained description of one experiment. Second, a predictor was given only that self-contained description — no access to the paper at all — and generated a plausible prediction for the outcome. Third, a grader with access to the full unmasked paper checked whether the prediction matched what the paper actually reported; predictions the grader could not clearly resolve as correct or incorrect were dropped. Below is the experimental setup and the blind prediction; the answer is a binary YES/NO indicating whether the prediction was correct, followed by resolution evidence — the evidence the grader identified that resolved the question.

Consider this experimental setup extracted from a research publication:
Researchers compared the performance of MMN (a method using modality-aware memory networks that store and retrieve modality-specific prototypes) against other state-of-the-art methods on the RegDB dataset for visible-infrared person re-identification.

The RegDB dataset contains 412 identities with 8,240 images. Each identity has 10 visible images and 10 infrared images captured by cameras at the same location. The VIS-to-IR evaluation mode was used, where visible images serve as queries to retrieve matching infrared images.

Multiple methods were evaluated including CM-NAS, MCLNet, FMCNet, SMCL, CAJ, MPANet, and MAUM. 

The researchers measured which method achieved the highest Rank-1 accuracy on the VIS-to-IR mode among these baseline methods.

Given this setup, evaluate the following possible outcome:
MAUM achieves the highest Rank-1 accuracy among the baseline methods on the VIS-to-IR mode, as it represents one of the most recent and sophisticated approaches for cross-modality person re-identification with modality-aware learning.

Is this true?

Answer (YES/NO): NO